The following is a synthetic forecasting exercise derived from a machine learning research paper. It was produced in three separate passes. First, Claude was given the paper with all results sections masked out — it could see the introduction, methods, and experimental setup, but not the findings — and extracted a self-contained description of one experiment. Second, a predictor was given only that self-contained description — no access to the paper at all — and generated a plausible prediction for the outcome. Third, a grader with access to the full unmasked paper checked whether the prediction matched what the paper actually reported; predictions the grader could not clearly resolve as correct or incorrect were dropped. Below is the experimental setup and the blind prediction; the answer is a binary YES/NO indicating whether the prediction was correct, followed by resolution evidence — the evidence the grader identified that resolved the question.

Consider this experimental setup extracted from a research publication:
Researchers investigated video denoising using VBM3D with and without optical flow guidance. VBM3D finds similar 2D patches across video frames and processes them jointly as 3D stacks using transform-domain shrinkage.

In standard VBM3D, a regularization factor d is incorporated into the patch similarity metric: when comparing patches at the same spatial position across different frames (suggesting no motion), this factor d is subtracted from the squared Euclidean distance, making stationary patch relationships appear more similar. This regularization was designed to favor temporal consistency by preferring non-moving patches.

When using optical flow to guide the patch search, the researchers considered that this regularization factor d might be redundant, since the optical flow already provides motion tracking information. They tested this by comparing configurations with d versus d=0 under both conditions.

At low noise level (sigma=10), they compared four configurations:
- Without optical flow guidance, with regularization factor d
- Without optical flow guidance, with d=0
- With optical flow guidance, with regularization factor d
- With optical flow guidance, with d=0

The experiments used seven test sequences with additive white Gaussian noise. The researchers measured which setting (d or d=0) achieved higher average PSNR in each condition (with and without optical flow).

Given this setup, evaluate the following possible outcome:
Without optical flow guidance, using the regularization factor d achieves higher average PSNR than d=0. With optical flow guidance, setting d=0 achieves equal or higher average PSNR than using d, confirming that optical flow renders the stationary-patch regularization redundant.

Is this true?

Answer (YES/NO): NO